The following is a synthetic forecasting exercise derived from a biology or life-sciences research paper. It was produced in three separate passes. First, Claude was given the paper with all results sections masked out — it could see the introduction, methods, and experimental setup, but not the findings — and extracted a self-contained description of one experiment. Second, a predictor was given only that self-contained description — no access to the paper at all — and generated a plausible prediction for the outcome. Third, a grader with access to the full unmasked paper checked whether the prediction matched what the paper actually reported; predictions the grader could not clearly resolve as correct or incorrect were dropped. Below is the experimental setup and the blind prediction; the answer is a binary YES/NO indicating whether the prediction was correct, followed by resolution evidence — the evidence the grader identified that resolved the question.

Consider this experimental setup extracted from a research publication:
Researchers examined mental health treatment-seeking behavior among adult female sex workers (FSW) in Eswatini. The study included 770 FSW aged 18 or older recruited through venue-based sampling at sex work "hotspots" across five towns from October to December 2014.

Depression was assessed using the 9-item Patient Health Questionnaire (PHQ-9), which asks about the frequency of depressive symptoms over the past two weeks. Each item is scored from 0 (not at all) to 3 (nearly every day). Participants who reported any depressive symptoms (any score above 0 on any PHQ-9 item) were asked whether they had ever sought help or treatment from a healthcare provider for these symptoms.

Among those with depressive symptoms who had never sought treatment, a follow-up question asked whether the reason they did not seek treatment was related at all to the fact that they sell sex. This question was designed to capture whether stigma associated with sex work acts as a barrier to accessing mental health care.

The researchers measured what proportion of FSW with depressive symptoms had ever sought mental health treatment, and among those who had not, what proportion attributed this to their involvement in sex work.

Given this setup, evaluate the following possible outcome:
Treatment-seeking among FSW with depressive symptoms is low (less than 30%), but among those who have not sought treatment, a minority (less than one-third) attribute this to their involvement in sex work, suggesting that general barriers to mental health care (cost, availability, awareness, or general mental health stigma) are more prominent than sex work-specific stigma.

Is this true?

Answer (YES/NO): NO